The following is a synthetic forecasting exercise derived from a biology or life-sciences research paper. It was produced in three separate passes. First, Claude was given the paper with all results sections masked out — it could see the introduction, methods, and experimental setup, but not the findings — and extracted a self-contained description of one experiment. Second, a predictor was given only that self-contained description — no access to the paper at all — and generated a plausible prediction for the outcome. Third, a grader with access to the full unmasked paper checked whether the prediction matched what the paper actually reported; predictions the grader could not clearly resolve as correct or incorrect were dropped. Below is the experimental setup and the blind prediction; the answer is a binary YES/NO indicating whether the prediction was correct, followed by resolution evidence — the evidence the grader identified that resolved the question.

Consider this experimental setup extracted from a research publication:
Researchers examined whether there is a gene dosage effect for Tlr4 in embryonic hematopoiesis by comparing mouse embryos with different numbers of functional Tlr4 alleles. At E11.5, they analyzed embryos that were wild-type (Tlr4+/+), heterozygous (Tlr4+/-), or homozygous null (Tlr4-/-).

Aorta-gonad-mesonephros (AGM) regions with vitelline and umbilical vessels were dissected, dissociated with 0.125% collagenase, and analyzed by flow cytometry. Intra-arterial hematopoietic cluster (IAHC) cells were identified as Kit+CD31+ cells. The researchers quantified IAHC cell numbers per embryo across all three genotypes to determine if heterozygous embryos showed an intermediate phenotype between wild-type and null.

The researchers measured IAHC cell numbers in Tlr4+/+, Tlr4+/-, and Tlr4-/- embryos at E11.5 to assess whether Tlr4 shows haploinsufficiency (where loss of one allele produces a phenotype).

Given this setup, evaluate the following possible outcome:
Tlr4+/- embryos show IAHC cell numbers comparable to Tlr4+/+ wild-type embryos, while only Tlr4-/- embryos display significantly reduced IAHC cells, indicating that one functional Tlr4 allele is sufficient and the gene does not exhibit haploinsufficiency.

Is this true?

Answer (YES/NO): YES